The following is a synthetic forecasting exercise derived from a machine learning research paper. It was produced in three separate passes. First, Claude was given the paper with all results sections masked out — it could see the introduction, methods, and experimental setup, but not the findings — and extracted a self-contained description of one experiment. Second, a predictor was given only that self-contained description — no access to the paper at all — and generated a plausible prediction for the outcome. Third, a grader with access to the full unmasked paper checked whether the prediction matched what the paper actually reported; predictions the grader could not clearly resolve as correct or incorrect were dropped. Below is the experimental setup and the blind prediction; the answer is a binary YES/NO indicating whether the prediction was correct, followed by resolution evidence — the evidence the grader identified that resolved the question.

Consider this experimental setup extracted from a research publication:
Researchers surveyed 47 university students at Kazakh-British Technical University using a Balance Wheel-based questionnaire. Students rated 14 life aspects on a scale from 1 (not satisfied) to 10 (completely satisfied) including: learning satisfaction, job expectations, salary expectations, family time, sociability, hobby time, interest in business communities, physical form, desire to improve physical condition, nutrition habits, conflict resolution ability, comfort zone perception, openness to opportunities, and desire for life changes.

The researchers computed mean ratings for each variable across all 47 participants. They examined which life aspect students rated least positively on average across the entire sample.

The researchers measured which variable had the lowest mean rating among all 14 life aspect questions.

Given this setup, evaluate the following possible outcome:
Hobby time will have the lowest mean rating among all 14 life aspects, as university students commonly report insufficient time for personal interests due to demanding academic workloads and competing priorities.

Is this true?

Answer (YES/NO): NO